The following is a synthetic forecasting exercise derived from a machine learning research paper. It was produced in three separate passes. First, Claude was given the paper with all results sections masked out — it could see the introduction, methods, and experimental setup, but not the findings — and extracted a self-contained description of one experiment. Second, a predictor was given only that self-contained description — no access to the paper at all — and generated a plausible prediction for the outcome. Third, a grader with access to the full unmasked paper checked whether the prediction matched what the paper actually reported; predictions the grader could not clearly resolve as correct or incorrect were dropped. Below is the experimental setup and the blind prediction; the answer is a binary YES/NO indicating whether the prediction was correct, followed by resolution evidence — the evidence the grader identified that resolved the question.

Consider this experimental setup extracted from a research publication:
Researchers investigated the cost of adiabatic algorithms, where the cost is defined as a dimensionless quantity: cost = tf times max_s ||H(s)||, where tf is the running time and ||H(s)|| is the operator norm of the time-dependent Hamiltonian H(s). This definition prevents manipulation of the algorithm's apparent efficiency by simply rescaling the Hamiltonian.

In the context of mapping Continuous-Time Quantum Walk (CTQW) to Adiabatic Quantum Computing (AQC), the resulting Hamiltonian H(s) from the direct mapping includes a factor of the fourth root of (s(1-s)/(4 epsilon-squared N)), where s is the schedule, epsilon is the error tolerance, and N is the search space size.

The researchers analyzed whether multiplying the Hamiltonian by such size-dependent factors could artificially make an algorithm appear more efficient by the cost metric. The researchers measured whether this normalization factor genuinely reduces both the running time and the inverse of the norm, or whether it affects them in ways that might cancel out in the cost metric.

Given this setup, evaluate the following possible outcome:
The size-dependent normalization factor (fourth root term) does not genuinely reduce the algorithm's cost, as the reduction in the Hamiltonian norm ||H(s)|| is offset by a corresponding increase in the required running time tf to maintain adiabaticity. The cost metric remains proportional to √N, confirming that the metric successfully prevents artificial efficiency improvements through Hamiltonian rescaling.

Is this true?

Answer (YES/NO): NO